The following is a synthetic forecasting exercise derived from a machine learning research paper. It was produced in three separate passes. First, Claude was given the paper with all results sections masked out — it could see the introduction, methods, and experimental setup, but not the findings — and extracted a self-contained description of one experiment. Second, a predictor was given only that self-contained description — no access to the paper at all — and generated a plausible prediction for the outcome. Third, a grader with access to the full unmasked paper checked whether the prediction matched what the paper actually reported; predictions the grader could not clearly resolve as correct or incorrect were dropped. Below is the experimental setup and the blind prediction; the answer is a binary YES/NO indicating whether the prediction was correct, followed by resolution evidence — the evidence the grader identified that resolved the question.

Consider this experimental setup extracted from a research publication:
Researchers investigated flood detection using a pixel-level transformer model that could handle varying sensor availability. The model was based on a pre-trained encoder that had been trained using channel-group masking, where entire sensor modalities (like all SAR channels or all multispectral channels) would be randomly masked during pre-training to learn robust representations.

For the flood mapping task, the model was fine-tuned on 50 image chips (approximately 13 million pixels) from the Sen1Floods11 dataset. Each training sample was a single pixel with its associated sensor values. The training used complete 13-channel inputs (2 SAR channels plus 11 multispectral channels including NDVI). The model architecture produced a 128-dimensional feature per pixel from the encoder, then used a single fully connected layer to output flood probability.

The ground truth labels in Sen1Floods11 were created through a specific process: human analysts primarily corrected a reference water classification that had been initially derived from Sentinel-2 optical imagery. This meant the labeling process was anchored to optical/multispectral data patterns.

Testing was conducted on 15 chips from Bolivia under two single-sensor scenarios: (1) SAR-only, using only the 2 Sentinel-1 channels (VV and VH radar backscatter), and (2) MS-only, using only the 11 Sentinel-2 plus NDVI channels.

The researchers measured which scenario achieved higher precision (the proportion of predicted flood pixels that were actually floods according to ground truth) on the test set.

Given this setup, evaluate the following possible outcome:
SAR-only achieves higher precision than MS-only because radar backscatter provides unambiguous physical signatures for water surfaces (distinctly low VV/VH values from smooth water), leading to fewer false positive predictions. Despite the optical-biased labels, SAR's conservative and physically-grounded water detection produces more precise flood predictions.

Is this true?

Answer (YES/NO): NO